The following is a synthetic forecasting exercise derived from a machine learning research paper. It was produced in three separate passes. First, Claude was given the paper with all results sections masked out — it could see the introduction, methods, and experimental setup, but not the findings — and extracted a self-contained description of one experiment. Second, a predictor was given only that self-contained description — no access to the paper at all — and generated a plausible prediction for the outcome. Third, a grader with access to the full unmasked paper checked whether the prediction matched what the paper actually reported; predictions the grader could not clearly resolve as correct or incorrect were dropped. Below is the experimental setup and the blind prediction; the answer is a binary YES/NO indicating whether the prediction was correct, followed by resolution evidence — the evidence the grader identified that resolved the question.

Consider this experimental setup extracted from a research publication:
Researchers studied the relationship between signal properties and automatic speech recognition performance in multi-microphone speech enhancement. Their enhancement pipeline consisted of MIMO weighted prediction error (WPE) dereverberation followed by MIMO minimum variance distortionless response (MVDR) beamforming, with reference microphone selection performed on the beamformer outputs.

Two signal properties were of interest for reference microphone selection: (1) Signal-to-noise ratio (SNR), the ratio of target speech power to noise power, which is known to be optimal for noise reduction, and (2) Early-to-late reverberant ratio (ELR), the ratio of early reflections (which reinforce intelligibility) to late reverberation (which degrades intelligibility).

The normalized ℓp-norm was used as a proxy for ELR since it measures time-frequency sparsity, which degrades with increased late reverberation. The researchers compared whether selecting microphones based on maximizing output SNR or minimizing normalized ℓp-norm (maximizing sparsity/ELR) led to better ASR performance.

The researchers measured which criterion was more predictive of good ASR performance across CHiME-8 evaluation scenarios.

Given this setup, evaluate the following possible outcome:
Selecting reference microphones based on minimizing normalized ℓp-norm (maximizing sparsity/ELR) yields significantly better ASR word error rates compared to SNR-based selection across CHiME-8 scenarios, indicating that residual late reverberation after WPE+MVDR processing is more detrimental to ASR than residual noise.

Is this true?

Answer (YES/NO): NO